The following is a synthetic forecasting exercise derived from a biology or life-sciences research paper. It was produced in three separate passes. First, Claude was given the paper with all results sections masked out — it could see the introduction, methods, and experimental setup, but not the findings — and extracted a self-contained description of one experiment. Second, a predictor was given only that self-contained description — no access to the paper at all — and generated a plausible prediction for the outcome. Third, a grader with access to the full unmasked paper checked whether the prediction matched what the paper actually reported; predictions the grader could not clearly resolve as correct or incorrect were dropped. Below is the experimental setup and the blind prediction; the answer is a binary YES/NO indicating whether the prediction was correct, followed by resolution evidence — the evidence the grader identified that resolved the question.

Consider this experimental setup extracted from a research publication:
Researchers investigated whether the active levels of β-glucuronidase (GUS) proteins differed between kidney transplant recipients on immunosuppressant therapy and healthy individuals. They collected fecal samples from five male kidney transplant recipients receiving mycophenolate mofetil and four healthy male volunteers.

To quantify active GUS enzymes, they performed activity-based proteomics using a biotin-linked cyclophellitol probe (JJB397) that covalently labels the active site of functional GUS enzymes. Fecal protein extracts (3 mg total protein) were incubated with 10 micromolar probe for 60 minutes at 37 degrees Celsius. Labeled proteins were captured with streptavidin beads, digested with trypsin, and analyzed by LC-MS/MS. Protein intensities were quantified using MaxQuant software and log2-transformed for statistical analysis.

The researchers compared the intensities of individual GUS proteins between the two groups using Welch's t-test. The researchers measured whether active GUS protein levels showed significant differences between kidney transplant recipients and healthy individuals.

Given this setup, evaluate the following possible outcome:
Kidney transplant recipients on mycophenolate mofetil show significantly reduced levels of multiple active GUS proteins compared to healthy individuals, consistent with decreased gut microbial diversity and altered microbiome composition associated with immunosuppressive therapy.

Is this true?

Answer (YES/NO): NO